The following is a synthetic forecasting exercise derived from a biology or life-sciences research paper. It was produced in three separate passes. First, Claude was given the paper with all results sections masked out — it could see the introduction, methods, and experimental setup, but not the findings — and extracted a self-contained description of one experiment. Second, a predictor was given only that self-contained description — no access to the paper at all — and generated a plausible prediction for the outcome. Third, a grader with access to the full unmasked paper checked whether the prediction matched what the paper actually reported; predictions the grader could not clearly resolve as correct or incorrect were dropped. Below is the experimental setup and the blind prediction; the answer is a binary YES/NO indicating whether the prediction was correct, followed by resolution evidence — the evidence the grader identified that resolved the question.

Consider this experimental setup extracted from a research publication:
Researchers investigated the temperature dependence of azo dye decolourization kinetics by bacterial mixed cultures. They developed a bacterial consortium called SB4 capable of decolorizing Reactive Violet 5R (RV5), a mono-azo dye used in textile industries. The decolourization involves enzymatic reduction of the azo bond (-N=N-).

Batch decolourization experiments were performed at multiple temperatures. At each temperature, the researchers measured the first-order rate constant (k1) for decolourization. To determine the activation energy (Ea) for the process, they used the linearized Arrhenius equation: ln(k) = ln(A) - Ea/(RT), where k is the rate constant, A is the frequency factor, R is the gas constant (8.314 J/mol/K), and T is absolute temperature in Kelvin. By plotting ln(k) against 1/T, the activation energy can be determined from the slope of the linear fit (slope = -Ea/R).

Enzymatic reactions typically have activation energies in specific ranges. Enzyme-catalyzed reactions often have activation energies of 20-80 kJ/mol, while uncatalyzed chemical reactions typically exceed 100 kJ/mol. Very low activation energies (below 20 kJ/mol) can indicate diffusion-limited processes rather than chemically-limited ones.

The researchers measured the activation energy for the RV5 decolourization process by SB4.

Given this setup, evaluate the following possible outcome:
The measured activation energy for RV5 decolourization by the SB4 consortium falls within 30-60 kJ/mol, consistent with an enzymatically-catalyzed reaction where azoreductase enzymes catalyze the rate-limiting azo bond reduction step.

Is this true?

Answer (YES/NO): NO